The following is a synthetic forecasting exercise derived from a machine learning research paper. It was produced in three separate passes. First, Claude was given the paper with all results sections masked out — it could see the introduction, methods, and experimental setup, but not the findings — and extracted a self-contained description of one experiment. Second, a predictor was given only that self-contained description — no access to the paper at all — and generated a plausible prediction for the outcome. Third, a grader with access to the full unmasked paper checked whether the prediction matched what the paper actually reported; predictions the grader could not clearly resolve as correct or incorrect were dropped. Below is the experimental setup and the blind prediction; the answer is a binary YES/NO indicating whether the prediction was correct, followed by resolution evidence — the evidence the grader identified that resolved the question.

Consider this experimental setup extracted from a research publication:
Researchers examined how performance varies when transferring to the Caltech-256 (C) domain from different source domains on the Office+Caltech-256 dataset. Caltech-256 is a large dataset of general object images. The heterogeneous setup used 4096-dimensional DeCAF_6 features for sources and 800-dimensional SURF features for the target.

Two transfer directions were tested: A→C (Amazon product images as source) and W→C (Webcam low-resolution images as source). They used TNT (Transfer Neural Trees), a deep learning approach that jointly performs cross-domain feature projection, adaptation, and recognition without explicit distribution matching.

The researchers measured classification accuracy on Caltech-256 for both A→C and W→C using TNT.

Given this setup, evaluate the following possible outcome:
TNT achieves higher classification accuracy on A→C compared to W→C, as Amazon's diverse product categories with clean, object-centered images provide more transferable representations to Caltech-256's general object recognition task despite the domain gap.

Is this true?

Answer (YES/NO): NO